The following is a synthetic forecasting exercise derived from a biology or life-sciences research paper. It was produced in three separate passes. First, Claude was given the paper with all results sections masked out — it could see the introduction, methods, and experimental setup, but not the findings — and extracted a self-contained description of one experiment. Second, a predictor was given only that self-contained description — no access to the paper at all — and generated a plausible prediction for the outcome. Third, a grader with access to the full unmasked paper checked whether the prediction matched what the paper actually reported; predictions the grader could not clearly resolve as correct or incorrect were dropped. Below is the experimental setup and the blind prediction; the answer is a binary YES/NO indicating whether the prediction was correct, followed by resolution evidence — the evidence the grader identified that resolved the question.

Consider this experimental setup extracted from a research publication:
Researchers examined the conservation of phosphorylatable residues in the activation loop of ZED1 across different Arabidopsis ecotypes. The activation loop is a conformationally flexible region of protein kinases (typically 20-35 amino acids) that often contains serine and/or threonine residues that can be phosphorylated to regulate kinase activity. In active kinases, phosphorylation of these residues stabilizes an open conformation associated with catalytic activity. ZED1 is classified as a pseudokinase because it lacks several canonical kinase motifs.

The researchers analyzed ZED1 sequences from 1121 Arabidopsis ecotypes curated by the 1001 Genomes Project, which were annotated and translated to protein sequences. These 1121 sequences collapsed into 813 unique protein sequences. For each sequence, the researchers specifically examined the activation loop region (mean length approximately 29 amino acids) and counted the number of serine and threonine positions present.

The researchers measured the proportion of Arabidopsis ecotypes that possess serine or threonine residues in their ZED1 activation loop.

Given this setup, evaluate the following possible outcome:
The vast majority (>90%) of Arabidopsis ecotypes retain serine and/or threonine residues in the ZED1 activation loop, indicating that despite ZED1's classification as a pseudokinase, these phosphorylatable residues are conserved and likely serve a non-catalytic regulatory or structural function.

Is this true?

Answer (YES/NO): NO